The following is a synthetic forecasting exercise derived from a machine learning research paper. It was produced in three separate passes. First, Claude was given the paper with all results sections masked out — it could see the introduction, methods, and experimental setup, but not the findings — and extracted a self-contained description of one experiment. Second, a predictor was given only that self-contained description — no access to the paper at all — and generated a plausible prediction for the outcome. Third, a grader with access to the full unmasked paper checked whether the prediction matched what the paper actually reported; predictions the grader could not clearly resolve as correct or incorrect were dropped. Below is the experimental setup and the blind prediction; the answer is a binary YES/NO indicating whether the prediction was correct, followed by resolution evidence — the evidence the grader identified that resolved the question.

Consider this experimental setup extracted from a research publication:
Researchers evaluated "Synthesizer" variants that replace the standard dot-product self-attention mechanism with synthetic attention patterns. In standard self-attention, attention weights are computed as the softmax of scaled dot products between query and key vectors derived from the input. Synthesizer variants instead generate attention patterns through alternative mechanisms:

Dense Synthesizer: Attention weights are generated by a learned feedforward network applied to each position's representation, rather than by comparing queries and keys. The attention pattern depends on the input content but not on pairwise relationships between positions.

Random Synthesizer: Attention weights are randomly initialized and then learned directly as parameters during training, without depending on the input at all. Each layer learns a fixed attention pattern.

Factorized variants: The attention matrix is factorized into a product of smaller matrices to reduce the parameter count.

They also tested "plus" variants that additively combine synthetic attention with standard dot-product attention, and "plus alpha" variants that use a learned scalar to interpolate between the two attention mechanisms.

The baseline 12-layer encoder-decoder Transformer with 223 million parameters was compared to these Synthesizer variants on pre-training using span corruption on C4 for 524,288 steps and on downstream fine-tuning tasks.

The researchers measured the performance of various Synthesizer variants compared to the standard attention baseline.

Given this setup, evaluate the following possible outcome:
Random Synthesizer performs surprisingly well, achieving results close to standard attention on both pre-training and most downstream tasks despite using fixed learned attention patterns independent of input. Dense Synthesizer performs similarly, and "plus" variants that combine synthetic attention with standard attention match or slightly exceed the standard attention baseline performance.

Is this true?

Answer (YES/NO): NO